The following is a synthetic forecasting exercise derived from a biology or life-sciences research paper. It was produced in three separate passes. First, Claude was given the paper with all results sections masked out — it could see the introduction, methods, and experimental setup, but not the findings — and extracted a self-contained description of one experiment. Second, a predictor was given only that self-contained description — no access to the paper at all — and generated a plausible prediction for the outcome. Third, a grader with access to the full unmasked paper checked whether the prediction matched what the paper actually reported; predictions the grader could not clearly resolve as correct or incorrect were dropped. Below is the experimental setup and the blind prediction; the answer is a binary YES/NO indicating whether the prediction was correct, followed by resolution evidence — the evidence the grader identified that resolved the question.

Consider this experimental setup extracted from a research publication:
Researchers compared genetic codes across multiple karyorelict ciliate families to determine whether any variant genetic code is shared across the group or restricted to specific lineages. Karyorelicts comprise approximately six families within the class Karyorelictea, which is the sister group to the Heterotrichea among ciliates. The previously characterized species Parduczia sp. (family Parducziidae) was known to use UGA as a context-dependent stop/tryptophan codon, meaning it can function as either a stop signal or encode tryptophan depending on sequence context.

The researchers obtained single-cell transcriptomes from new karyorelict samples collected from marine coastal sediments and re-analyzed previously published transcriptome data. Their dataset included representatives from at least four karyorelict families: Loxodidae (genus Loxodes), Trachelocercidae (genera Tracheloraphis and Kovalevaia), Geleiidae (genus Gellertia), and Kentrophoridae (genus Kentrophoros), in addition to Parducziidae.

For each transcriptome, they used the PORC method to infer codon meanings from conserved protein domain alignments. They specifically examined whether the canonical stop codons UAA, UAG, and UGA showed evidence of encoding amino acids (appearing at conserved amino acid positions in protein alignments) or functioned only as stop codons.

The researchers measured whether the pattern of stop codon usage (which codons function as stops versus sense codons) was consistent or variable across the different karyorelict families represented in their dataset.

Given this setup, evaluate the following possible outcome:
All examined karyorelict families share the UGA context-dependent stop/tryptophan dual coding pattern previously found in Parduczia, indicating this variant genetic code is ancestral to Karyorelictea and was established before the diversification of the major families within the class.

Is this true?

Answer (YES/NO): YES